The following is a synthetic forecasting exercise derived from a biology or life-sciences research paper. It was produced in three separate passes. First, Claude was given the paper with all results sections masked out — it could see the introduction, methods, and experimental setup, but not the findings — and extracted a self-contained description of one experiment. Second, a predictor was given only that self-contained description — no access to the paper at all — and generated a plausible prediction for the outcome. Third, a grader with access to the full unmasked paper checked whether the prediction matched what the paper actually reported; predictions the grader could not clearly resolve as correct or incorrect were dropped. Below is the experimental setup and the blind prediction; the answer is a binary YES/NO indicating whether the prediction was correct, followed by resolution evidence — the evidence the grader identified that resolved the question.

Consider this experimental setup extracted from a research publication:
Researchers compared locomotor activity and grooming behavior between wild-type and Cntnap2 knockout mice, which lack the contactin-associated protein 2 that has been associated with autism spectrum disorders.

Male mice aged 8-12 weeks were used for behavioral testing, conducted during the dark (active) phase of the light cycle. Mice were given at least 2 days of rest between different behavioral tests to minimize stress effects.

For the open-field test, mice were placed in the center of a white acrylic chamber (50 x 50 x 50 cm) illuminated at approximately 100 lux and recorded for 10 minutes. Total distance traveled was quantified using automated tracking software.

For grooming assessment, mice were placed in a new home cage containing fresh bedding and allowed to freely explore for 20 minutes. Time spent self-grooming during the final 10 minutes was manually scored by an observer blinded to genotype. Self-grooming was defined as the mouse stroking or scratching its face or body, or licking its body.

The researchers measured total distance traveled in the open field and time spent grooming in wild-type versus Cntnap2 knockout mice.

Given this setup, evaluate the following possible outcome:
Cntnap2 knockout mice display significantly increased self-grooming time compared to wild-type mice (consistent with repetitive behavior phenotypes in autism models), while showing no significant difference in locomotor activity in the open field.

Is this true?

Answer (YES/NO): NO